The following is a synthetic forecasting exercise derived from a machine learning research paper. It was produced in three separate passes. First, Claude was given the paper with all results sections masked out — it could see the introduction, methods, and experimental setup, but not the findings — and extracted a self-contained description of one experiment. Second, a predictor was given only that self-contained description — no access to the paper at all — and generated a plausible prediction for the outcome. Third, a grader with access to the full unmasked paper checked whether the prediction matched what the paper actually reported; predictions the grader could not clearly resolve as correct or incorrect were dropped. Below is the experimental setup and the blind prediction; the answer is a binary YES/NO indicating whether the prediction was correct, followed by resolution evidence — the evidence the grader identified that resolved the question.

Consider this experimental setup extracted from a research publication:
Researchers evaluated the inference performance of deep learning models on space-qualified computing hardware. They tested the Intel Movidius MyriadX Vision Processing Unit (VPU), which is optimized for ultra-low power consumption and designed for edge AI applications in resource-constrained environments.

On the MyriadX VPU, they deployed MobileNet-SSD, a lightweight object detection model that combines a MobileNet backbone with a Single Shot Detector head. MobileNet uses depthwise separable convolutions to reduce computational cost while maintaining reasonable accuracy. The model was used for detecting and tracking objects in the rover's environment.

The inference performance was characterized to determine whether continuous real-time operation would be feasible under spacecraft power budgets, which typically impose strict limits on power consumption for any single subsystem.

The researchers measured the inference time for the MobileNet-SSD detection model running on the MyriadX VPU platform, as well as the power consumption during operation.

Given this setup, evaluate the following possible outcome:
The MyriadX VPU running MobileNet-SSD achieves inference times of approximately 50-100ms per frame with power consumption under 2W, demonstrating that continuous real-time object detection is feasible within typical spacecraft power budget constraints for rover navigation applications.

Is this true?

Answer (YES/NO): NO